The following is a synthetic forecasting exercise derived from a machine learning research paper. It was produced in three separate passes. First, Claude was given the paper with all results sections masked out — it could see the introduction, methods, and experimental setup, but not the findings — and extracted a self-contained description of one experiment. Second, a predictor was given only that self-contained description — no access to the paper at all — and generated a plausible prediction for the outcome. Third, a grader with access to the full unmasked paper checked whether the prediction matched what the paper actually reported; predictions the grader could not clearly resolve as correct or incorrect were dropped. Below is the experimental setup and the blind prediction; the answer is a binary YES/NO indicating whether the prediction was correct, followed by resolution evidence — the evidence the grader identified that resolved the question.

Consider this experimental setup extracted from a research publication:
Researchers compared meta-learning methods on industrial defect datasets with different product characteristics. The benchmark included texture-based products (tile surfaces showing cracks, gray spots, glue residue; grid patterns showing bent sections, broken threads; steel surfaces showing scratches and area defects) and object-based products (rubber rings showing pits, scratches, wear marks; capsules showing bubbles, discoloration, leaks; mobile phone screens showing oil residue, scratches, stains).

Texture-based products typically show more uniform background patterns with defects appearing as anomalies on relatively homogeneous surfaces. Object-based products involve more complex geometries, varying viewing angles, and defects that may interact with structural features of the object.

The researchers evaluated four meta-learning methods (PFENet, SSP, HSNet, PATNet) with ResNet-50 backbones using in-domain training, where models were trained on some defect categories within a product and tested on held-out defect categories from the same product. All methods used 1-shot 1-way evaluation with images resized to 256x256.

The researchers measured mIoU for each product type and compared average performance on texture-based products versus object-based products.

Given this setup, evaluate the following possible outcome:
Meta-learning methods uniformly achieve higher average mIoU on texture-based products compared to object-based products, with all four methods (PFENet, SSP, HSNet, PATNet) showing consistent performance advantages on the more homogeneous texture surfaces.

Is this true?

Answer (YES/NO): YES